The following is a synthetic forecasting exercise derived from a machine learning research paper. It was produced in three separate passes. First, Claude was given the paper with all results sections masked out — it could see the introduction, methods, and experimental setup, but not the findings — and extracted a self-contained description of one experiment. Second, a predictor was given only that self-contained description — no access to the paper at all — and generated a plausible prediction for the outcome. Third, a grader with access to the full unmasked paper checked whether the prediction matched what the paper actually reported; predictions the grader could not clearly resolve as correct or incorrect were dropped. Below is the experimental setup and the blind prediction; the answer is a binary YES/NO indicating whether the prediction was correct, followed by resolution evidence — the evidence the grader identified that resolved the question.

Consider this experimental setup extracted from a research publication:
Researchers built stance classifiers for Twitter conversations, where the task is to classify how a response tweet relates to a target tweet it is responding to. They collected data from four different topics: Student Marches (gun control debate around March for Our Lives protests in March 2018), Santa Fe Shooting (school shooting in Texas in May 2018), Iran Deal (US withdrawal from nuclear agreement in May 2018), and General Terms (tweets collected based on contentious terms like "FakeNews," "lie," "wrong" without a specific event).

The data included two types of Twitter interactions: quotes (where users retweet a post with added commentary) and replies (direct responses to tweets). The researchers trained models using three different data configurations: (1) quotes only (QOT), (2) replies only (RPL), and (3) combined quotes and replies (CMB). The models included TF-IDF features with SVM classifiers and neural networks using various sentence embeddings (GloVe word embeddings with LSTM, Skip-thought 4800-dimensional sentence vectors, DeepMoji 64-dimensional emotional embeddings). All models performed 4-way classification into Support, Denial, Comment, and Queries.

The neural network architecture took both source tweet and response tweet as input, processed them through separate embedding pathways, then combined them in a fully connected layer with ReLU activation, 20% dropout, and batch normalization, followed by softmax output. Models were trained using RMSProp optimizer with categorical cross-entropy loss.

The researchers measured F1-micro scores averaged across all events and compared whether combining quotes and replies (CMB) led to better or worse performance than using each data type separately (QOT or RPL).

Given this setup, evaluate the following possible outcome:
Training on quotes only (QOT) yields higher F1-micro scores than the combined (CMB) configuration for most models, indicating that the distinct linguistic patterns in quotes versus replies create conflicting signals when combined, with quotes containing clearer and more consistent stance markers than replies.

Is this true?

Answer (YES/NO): NO